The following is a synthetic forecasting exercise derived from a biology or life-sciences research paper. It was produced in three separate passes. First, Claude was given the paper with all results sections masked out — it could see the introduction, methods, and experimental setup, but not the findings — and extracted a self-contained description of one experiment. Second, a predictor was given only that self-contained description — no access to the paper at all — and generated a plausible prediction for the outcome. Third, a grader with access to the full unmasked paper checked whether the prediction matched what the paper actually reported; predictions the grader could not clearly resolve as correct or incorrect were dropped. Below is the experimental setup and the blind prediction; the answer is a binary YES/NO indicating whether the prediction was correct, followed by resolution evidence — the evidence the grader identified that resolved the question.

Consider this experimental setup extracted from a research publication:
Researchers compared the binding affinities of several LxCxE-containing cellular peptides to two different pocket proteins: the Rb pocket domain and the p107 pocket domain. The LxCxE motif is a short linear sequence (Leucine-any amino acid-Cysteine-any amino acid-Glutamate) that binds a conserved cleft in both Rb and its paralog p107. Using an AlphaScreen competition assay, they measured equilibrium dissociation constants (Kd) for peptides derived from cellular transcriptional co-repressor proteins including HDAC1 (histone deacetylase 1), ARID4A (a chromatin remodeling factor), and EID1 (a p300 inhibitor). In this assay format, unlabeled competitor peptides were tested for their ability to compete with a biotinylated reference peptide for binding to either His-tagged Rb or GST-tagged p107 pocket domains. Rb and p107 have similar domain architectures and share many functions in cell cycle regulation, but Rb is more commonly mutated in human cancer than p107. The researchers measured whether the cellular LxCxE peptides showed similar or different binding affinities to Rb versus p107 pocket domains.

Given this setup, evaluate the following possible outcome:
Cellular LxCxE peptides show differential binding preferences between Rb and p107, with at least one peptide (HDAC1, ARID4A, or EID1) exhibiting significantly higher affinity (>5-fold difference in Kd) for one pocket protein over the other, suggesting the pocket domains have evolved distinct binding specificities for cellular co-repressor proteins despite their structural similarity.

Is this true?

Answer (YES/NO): YES